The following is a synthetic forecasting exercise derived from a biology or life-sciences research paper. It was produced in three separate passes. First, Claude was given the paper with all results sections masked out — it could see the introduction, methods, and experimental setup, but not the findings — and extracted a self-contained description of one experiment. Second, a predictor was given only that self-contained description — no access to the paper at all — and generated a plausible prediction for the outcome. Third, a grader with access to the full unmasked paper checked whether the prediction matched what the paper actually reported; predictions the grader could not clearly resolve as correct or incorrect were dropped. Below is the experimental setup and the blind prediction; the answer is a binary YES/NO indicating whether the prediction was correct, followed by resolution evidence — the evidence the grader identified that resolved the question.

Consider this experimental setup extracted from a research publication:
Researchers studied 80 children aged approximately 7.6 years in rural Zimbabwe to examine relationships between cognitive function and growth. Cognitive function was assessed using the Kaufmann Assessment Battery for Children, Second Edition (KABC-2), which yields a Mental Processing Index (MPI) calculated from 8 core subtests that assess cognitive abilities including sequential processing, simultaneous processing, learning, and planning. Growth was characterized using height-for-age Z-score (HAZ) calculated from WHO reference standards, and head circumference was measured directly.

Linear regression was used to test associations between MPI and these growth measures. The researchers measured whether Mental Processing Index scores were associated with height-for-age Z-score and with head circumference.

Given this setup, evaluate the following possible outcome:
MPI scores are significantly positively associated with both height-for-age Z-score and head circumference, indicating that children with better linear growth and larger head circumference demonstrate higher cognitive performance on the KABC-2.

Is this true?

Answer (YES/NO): NO